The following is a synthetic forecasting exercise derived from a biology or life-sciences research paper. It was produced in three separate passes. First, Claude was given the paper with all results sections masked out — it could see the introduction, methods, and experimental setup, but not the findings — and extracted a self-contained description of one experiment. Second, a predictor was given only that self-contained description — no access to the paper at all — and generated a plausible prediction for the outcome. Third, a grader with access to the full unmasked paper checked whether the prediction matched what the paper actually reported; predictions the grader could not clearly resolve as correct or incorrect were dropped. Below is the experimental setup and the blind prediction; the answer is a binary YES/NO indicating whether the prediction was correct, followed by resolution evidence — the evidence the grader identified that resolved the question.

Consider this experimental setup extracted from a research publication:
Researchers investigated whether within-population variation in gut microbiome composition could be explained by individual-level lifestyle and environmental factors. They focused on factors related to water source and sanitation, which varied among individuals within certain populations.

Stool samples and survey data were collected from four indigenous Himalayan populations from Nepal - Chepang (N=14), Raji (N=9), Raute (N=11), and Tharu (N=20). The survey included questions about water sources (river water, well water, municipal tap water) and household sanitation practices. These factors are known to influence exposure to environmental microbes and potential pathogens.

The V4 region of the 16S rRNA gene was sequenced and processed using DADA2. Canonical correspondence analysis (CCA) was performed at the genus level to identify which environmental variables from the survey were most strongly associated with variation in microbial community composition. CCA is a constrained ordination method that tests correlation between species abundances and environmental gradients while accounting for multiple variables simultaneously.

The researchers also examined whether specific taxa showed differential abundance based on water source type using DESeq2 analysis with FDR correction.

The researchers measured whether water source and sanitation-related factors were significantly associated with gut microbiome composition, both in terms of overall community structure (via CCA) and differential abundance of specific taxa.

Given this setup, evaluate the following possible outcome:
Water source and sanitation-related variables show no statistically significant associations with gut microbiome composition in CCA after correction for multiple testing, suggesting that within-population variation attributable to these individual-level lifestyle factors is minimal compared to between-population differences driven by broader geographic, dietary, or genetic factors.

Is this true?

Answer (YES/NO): NO